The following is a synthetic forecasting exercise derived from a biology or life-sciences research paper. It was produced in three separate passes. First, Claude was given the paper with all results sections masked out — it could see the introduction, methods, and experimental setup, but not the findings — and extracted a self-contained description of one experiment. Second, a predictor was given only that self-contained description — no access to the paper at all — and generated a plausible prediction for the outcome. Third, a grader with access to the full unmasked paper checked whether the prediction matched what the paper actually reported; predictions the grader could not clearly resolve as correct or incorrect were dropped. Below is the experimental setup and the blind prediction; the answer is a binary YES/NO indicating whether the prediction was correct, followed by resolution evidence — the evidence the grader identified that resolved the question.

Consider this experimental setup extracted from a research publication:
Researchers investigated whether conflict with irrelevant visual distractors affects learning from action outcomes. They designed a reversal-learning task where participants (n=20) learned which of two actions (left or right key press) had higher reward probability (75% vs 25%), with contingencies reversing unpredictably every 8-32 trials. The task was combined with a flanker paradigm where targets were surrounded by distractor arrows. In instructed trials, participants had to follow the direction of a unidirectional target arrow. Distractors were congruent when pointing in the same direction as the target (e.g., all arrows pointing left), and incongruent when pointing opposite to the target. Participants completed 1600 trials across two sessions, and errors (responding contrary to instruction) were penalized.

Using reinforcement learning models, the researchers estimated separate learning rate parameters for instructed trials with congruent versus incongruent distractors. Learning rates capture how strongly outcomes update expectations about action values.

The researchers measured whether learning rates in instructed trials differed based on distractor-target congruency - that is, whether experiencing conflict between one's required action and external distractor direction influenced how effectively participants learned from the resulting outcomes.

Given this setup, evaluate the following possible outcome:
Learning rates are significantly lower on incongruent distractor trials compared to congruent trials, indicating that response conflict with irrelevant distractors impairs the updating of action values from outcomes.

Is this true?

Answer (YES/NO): NO